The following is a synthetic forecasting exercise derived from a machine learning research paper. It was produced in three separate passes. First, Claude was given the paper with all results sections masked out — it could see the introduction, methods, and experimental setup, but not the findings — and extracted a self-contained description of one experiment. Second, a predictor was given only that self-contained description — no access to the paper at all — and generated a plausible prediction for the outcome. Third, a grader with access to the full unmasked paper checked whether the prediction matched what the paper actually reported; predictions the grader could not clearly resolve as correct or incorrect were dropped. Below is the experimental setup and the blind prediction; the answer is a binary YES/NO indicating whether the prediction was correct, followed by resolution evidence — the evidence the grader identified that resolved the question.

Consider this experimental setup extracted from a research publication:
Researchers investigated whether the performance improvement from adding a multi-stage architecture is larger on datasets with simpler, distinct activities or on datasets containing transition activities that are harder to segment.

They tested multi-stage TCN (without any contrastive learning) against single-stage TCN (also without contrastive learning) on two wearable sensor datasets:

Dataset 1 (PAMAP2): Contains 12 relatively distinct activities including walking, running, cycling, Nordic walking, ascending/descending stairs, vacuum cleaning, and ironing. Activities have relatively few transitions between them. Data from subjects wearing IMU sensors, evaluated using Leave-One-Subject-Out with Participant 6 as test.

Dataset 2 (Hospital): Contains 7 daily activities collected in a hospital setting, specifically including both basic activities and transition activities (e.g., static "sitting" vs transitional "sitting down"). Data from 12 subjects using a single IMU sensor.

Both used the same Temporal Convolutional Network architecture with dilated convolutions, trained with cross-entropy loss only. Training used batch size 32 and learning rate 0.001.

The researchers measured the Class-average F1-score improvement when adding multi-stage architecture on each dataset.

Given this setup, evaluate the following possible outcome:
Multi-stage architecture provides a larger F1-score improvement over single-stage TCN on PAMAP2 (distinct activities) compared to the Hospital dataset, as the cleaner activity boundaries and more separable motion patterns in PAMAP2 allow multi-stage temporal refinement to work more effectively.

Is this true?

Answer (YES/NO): NO